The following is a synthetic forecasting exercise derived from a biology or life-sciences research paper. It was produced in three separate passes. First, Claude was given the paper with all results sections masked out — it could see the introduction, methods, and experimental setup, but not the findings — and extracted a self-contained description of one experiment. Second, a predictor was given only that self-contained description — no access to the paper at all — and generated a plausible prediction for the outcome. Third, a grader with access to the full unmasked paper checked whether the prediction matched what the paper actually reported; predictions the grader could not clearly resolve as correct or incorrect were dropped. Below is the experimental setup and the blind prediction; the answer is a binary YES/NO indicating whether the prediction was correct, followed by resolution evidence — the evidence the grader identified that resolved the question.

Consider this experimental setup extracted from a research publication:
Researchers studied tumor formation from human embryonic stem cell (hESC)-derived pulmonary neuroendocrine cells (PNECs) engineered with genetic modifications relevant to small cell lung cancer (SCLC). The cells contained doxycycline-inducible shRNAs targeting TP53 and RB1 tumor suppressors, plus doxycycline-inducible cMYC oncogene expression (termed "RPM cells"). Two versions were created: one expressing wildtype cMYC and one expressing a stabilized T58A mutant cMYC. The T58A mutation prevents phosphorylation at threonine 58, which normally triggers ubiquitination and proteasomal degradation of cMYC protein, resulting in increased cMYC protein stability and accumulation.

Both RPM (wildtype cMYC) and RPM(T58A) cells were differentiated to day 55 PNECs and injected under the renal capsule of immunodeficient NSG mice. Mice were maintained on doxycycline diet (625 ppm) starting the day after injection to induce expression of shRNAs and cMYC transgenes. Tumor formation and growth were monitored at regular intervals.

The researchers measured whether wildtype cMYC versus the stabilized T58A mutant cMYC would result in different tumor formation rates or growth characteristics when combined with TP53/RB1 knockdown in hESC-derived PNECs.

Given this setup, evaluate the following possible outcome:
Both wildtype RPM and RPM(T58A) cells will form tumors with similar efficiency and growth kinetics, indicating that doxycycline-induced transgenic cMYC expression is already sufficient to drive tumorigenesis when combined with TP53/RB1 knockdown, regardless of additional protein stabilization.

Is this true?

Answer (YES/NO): YES